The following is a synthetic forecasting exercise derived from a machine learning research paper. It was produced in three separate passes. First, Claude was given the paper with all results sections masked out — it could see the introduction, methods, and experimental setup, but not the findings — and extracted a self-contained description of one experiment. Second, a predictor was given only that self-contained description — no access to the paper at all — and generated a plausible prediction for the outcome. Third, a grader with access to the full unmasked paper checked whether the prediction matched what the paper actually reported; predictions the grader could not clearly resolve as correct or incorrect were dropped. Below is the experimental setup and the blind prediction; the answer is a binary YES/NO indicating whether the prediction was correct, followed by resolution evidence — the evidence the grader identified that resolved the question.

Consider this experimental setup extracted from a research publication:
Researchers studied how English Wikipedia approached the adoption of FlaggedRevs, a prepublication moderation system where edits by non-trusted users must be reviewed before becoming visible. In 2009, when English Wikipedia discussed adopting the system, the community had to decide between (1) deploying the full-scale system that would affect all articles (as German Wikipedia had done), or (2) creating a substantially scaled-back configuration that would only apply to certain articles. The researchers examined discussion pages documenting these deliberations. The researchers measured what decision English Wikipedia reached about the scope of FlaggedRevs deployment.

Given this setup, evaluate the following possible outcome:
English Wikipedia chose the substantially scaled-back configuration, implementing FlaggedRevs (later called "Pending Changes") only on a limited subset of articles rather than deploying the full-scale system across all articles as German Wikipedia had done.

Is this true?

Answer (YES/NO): YES